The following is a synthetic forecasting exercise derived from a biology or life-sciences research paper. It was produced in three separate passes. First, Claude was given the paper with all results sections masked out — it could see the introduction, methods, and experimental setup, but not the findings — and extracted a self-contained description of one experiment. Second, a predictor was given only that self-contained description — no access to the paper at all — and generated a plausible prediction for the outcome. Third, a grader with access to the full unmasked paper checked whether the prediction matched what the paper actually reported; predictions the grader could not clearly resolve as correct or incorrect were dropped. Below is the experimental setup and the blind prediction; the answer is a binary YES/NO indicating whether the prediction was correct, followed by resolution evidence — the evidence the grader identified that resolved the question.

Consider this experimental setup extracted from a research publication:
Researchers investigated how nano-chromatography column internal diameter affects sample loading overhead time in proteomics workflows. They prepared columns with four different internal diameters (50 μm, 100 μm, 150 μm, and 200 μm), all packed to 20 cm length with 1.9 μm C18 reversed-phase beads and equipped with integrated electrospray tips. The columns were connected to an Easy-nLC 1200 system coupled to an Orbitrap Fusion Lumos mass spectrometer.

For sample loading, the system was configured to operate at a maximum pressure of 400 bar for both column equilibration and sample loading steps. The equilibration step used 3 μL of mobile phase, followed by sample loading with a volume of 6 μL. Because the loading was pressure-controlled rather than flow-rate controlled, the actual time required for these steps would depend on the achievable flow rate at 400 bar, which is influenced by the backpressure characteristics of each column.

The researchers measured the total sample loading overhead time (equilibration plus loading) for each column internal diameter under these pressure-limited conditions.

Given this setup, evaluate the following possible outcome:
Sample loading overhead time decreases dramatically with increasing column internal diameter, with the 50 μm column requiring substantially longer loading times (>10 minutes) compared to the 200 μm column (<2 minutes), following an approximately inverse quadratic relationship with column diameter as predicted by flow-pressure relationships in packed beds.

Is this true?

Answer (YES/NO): NO